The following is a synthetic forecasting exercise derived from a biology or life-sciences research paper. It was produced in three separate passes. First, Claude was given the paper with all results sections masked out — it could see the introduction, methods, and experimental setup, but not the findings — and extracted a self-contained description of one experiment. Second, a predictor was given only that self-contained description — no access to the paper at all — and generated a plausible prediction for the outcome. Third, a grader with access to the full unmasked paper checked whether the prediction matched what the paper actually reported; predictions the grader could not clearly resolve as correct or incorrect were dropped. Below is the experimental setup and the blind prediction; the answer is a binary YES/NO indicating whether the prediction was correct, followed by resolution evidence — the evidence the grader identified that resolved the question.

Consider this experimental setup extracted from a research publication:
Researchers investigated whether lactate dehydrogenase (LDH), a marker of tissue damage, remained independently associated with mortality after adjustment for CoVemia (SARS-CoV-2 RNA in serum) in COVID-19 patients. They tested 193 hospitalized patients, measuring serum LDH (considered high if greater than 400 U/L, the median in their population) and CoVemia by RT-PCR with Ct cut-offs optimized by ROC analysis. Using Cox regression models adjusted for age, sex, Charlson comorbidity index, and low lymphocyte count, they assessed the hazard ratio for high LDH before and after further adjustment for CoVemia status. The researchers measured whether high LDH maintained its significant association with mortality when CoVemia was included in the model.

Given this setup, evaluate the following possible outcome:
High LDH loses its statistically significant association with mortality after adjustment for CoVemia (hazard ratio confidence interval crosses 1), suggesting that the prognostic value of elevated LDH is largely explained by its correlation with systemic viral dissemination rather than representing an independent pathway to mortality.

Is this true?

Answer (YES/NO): NO